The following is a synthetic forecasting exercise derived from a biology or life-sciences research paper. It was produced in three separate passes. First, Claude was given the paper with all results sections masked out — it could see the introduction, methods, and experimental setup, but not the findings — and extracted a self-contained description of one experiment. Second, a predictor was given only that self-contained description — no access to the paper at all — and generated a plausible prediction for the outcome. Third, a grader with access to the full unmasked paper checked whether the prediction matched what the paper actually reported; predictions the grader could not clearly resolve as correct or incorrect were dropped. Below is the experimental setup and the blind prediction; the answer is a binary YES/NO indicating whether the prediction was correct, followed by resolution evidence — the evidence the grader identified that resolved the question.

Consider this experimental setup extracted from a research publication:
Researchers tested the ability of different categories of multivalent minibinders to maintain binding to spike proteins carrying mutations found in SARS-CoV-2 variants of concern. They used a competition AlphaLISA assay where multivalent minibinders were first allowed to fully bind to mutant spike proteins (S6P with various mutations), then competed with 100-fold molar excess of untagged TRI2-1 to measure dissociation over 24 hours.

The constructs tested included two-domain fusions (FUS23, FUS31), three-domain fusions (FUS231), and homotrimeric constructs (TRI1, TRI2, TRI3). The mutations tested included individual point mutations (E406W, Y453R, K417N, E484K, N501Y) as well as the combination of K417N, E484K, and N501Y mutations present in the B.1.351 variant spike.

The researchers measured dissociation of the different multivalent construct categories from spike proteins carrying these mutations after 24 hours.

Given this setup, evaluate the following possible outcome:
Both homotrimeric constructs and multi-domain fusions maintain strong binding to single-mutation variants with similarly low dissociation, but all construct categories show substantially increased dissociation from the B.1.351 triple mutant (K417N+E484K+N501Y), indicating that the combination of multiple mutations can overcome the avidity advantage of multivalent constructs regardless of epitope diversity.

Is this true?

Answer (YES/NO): NO